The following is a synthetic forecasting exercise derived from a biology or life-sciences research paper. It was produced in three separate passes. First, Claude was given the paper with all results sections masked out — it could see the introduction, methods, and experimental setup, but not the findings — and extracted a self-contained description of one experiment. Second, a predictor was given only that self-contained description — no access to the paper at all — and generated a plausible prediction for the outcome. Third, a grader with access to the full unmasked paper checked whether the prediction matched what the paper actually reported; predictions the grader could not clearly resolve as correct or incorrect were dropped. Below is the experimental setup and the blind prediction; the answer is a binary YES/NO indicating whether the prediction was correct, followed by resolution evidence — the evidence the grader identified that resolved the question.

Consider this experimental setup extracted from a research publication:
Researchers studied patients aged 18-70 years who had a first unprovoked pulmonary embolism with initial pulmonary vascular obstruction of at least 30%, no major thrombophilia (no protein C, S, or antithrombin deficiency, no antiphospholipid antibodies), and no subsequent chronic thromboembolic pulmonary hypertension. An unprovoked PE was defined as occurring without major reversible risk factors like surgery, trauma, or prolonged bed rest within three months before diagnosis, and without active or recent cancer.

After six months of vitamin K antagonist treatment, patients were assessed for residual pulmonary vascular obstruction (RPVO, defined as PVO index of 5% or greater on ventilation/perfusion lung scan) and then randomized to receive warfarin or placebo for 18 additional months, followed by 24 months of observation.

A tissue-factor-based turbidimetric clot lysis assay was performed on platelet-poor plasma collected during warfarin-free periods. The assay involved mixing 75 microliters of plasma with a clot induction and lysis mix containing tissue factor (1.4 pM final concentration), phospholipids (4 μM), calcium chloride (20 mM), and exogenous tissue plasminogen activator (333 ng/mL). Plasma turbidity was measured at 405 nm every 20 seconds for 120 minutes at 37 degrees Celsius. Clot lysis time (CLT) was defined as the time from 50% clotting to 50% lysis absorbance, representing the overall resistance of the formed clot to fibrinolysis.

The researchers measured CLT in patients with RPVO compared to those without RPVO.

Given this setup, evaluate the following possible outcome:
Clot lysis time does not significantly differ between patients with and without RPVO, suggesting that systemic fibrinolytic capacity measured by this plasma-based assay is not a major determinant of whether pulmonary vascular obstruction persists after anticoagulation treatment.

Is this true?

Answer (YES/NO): YES